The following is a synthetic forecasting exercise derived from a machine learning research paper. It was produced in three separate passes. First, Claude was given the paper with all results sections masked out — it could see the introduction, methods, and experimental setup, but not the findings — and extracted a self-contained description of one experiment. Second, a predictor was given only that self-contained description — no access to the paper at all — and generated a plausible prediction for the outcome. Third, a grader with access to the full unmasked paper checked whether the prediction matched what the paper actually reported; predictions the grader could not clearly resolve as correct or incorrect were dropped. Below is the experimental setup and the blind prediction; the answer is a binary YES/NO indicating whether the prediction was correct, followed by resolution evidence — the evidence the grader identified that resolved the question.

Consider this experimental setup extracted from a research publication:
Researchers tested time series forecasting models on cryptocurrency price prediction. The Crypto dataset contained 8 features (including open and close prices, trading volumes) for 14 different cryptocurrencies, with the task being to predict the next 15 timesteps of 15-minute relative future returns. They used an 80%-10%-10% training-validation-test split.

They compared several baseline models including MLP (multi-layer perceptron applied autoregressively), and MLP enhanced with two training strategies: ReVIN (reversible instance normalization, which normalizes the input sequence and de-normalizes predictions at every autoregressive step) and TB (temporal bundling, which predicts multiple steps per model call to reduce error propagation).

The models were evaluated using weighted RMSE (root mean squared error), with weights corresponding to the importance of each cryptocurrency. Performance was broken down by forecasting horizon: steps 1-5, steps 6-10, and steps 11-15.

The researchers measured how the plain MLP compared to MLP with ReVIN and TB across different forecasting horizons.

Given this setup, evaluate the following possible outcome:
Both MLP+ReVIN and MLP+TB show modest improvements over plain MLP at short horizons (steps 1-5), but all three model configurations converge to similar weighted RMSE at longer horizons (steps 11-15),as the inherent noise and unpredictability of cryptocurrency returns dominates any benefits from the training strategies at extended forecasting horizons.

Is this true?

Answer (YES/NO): NO